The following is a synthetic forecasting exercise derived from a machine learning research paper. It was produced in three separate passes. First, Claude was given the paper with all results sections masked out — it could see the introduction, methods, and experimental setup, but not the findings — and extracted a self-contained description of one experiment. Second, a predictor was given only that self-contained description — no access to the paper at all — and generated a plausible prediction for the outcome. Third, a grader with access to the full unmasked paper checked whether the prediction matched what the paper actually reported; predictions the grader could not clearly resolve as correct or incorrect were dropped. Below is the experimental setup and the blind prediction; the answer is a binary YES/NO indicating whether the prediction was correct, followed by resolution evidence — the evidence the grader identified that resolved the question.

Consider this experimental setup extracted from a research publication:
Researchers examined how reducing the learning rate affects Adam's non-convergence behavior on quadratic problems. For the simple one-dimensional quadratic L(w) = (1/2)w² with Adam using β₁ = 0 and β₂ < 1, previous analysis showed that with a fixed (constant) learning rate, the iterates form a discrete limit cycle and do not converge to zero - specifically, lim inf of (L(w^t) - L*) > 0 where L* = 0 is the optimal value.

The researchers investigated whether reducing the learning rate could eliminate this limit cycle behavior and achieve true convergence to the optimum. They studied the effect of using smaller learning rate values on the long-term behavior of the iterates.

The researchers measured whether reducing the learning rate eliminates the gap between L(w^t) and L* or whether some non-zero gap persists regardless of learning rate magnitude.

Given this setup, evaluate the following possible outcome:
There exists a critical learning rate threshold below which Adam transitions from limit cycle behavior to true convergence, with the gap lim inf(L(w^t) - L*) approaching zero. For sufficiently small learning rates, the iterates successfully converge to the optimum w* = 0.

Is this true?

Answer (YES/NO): NO